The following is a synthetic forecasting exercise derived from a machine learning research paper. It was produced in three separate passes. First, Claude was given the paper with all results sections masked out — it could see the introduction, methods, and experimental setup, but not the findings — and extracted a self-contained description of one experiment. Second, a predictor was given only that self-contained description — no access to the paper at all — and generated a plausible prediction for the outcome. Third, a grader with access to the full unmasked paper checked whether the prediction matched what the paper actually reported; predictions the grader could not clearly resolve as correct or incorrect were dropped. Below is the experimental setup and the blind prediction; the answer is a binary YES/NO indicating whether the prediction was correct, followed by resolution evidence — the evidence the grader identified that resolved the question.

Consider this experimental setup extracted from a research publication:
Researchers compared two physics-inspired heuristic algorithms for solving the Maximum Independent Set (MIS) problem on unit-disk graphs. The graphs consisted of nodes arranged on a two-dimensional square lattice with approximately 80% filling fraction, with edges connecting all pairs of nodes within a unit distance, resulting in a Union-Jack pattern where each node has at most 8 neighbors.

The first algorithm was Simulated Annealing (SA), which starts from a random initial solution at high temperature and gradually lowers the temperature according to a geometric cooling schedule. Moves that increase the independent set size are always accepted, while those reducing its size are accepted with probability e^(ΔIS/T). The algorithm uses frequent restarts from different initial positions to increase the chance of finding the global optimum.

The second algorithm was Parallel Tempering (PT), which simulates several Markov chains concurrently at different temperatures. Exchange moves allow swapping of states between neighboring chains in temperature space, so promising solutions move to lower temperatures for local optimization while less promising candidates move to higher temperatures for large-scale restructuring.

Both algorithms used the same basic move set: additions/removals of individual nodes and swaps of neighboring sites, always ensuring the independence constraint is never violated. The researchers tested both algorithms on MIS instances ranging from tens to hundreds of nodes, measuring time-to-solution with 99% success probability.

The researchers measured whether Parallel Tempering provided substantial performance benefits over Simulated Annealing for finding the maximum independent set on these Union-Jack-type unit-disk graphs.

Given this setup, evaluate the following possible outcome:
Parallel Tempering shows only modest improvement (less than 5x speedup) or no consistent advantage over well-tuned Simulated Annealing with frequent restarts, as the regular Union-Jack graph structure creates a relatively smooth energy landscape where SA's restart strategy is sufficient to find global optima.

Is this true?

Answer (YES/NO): YES